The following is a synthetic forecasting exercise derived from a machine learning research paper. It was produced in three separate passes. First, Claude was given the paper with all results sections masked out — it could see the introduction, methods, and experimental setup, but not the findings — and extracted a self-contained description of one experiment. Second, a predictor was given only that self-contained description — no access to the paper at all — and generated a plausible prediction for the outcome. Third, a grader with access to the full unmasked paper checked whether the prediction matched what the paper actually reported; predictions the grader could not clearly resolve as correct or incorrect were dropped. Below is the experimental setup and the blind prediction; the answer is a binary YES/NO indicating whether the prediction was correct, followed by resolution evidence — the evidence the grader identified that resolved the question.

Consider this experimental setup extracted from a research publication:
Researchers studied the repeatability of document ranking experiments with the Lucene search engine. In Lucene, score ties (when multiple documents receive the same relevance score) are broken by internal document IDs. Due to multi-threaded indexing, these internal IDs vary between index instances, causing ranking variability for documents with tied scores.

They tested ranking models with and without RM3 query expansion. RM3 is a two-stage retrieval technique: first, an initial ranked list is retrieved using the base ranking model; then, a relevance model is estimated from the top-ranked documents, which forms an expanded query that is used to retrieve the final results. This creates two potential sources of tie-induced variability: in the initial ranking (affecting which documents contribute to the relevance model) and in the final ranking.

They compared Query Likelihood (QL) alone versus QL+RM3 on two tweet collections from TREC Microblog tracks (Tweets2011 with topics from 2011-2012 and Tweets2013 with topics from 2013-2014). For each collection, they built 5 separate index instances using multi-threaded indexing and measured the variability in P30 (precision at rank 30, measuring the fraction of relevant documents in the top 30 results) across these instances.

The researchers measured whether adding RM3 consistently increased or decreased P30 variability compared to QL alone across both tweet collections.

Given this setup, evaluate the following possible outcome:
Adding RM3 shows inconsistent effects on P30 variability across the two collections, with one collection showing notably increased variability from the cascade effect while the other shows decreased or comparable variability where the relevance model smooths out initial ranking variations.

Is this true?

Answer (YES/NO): NO